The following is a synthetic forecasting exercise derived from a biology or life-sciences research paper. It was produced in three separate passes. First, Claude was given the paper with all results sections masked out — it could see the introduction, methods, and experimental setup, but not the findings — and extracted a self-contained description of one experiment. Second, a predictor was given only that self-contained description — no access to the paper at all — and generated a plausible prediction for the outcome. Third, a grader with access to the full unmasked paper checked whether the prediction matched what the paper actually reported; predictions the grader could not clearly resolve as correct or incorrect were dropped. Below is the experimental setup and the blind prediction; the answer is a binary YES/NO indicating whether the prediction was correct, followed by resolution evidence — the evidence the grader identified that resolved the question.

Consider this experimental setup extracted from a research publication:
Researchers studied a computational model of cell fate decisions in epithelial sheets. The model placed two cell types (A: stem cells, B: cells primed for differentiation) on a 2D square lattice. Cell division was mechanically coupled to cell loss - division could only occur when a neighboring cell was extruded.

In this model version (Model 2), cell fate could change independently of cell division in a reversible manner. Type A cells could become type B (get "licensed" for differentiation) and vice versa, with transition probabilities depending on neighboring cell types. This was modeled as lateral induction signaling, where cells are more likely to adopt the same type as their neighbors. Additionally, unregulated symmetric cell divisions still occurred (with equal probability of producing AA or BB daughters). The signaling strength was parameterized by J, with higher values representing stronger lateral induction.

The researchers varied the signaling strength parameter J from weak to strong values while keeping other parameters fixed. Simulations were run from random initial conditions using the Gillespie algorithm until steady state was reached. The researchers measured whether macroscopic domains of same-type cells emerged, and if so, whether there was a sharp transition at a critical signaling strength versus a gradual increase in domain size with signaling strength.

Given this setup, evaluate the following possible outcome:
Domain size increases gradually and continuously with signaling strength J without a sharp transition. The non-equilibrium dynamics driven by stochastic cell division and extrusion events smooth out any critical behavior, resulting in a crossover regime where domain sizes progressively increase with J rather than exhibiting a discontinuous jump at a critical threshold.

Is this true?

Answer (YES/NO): NO